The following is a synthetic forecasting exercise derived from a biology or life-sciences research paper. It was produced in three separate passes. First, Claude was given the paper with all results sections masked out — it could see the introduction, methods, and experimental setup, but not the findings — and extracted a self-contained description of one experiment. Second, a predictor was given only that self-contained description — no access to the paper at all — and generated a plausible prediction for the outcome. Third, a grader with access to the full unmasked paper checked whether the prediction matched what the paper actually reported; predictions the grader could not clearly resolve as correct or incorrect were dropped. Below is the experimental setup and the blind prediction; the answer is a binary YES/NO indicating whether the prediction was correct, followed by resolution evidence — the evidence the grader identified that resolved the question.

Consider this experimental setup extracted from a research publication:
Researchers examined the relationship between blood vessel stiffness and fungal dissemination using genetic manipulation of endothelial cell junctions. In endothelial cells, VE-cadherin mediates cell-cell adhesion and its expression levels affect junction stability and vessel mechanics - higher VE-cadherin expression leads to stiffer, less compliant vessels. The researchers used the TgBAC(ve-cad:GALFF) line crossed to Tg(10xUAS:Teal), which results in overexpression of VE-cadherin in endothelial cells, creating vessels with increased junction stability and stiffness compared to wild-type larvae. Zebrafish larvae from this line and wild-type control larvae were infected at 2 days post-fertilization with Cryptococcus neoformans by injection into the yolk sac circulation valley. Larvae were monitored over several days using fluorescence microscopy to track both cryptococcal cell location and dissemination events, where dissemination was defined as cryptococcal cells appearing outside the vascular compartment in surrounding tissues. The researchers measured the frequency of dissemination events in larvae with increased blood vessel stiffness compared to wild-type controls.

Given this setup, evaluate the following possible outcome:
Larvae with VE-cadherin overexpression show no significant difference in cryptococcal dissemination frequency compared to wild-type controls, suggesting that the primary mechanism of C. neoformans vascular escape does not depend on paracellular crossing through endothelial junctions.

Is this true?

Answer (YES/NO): NO